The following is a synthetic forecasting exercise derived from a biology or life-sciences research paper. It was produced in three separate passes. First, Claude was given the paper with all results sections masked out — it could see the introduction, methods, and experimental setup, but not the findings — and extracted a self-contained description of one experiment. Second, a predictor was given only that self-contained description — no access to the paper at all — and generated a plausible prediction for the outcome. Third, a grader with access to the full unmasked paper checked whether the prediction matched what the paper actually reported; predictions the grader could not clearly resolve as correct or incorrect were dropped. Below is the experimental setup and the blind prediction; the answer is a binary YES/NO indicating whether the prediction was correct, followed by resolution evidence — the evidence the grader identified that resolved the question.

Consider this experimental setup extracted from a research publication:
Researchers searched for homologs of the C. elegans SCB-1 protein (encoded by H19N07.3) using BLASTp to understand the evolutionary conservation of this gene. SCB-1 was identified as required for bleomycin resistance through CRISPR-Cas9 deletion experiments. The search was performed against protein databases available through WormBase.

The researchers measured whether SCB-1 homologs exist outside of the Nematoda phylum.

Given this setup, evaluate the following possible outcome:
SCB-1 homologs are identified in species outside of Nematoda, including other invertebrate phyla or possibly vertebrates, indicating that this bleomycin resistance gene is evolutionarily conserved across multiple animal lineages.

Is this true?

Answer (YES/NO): NO